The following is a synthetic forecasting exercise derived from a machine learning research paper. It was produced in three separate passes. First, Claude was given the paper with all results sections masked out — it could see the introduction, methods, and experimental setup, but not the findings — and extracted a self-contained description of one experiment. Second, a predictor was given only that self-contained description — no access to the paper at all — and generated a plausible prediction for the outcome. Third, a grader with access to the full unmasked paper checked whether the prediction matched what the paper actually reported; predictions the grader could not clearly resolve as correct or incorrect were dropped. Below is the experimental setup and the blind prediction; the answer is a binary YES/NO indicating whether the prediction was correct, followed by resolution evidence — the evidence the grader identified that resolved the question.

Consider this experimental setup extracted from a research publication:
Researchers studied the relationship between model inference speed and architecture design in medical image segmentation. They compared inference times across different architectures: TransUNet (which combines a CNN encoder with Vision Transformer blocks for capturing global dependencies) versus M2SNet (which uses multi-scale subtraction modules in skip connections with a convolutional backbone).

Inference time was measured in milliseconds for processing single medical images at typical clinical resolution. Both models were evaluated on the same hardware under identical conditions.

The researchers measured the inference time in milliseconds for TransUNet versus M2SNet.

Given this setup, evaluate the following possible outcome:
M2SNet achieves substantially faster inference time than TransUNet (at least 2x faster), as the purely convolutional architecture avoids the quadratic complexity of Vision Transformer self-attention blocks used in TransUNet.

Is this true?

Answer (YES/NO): YES